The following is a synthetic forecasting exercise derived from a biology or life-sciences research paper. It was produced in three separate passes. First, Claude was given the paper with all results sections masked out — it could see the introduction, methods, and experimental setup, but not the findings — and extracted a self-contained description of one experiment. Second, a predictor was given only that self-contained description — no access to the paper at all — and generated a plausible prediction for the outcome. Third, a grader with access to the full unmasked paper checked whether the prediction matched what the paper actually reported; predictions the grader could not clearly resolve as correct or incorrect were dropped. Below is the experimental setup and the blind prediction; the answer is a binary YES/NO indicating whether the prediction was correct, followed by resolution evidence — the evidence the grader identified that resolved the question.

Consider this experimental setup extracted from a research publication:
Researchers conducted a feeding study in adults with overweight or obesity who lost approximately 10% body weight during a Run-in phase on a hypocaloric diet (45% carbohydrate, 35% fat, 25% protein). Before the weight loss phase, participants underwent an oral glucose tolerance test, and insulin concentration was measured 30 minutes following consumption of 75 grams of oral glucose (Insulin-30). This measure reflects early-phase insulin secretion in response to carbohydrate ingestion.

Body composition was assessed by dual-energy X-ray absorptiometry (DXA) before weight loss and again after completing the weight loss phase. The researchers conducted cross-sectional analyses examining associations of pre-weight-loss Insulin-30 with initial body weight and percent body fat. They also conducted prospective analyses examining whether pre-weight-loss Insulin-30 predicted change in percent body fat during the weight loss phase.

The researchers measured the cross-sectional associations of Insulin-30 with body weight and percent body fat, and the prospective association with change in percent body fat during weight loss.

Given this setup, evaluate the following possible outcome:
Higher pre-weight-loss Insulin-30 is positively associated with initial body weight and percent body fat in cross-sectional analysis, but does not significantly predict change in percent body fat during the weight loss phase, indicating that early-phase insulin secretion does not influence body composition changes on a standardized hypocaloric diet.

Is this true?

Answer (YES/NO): NO